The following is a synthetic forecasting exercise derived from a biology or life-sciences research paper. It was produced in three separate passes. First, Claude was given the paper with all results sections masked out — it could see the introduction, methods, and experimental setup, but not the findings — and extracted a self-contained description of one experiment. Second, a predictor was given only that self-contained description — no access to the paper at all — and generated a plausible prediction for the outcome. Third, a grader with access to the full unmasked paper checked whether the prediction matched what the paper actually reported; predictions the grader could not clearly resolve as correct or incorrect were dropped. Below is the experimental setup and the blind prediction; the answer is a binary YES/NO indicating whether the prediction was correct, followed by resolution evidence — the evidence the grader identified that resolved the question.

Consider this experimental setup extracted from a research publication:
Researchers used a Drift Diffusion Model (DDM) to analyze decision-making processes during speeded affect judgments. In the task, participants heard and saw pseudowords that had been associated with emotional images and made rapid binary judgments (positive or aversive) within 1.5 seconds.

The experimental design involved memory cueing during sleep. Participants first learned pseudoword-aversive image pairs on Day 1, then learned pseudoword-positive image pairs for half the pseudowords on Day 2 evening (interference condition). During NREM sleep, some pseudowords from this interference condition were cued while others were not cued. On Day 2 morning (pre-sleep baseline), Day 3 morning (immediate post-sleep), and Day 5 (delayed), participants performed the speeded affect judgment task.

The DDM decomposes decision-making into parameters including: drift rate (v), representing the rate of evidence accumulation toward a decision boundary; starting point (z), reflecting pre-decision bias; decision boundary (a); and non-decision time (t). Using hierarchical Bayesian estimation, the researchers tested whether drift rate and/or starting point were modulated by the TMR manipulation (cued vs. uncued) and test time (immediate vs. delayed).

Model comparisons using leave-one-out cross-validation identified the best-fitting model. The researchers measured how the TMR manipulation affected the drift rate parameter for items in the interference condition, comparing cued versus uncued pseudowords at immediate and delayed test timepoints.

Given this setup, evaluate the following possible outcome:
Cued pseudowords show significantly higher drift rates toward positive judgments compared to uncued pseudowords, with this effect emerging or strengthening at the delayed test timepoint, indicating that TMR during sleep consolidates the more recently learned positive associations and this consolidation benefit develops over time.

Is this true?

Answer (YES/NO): NO